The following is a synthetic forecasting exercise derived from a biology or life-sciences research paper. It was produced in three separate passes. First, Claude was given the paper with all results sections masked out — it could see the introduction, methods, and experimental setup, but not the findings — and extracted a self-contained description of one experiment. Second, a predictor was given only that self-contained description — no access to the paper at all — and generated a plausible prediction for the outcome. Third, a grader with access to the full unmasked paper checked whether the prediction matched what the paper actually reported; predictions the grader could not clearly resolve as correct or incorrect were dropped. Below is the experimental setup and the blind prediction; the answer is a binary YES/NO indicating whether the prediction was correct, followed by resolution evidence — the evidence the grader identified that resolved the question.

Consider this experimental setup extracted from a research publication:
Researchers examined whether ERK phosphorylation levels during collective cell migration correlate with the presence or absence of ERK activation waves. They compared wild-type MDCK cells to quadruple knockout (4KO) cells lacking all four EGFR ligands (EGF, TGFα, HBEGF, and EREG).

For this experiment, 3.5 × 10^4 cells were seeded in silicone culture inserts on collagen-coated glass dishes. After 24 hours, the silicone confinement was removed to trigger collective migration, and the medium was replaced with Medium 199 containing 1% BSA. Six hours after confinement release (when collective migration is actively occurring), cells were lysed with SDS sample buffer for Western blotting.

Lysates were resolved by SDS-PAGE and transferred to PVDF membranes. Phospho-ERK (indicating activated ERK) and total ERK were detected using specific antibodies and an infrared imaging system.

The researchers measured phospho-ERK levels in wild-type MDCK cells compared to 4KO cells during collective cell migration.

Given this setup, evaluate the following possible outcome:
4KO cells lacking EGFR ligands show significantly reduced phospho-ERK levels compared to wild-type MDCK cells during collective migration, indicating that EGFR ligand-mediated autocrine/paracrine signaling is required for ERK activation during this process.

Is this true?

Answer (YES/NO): YES